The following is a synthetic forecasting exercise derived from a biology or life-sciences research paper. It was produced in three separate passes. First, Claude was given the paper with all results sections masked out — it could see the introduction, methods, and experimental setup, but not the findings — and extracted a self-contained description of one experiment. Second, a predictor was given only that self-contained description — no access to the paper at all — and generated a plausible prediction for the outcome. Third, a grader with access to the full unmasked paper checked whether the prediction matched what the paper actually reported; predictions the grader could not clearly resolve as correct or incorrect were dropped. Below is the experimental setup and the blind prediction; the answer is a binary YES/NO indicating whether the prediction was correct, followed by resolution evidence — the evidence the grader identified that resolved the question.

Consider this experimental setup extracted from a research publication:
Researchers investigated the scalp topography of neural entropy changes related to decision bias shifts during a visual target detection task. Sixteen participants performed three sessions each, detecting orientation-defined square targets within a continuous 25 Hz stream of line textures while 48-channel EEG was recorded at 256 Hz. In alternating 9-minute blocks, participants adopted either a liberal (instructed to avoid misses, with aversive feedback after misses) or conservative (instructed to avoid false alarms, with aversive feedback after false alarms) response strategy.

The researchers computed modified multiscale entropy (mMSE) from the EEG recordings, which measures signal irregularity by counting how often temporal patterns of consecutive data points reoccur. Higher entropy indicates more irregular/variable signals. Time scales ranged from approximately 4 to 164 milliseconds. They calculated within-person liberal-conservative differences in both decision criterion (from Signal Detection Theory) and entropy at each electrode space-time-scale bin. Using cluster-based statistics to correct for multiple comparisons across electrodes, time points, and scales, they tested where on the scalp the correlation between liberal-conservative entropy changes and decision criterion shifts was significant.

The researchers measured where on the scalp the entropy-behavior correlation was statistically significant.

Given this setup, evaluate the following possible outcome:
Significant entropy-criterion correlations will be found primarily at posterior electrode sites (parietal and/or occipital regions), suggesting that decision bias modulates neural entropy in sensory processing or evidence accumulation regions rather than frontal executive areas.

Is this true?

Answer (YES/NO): NO